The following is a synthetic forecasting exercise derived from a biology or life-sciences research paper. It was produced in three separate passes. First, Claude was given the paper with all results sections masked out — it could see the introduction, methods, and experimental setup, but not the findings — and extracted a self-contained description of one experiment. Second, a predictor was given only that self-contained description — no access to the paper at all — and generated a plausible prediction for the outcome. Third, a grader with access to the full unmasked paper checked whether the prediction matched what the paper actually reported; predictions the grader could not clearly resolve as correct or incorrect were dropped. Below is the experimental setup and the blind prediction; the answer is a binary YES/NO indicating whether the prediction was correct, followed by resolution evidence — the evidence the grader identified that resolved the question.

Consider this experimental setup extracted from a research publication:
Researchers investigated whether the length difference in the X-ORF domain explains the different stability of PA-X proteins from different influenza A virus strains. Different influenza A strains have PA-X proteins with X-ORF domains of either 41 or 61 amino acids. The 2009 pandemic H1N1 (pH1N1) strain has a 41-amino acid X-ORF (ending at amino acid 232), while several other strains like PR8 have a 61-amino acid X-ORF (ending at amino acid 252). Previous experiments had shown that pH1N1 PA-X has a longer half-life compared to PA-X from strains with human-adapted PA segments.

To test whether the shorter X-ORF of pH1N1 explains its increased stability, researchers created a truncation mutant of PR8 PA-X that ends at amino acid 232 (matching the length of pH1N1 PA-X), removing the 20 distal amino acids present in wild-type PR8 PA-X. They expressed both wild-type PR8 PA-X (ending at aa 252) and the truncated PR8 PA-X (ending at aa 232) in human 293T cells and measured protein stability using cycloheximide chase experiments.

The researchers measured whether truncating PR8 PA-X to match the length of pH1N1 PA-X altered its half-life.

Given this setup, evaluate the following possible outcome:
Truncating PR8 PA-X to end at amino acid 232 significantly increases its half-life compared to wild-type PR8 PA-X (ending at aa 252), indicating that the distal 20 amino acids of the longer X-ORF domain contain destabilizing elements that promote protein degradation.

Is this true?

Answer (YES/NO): NO